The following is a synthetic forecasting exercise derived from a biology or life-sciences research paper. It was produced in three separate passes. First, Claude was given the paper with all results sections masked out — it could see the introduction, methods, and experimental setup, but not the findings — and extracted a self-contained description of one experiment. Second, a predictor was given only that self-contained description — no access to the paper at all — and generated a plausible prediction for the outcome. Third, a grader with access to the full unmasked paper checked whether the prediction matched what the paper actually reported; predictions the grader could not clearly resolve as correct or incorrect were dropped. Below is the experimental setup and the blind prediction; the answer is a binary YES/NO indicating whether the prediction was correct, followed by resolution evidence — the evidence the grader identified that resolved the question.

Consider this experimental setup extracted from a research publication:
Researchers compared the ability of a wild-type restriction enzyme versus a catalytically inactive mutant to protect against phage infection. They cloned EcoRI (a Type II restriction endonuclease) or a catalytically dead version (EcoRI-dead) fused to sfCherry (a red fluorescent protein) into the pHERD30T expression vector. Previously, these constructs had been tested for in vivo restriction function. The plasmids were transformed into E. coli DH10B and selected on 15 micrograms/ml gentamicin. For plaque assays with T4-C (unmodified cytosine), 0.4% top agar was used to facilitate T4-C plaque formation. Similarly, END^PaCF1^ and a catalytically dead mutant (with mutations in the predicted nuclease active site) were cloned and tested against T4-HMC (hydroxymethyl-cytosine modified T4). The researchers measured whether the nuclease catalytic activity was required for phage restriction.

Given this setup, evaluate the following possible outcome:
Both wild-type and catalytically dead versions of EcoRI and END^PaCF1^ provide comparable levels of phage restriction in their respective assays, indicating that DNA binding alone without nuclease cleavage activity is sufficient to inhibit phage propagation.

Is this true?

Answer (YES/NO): NO